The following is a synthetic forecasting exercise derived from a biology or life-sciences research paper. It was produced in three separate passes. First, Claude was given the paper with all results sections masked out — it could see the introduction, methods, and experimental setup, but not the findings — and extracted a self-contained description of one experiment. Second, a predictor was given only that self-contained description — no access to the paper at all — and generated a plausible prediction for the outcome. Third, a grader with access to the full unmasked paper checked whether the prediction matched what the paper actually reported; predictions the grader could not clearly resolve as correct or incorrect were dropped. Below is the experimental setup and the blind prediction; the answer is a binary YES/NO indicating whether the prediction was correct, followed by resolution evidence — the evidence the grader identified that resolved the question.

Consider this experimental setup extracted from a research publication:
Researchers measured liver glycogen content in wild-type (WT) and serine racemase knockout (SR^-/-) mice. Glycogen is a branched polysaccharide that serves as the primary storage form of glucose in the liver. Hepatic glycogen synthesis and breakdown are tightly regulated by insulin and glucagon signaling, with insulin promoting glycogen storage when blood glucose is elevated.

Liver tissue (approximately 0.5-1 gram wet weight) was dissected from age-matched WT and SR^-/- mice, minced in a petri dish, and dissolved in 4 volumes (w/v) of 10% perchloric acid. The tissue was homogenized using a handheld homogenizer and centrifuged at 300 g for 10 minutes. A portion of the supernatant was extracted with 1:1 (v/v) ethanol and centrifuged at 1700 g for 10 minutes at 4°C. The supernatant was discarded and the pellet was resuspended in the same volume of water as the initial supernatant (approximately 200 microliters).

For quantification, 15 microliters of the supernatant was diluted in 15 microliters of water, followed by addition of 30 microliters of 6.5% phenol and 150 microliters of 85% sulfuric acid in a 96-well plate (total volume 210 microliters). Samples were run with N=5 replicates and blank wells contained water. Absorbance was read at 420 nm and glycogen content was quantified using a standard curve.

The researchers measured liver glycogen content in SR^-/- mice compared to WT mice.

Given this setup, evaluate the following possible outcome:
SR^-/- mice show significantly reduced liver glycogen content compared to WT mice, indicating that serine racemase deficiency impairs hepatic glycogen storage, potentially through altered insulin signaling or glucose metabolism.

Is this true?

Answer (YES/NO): NO